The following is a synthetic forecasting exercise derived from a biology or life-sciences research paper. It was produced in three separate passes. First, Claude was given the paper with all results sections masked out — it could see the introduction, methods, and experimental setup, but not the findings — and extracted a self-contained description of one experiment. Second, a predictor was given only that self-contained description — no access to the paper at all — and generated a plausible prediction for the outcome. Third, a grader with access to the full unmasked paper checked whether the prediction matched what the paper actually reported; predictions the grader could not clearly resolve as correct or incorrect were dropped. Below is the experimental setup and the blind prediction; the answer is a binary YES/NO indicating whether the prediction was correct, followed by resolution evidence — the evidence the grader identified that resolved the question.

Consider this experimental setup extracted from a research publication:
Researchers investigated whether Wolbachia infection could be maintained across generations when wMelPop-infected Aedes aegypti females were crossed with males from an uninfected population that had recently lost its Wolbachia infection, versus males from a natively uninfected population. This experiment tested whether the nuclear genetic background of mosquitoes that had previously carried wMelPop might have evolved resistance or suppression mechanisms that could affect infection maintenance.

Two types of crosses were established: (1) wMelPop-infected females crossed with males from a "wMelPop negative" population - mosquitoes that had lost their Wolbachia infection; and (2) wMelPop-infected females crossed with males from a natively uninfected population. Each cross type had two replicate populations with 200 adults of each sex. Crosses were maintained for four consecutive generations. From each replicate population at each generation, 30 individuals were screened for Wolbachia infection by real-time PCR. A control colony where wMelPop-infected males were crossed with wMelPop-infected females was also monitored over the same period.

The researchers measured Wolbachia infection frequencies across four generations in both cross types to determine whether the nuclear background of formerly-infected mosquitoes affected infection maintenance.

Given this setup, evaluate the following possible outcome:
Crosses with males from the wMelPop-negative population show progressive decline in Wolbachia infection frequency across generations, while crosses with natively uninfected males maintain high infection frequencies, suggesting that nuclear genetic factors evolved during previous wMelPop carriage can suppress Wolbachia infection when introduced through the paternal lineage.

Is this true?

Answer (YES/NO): NO